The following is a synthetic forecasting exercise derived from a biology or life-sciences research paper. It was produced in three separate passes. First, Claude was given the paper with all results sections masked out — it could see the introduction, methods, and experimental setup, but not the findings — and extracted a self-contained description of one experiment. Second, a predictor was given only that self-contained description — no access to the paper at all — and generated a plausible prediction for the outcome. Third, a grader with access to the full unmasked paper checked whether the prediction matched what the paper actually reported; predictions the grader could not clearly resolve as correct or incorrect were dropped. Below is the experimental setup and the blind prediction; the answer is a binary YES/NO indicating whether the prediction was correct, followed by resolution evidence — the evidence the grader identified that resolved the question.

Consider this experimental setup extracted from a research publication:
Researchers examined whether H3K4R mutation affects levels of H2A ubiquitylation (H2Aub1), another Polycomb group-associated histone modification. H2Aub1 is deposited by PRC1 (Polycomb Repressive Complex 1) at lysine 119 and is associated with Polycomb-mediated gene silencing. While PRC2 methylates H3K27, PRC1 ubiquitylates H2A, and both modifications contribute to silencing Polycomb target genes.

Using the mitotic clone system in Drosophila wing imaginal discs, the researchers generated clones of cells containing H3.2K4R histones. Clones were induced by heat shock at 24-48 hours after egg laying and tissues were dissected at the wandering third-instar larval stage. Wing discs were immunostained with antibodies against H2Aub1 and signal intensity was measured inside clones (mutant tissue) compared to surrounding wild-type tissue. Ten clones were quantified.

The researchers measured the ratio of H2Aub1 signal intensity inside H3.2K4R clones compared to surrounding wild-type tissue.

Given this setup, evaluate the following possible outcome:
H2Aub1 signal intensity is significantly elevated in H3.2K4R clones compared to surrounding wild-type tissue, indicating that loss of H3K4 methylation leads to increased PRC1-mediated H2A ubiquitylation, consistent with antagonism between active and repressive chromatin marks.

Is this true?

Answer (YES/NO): NO